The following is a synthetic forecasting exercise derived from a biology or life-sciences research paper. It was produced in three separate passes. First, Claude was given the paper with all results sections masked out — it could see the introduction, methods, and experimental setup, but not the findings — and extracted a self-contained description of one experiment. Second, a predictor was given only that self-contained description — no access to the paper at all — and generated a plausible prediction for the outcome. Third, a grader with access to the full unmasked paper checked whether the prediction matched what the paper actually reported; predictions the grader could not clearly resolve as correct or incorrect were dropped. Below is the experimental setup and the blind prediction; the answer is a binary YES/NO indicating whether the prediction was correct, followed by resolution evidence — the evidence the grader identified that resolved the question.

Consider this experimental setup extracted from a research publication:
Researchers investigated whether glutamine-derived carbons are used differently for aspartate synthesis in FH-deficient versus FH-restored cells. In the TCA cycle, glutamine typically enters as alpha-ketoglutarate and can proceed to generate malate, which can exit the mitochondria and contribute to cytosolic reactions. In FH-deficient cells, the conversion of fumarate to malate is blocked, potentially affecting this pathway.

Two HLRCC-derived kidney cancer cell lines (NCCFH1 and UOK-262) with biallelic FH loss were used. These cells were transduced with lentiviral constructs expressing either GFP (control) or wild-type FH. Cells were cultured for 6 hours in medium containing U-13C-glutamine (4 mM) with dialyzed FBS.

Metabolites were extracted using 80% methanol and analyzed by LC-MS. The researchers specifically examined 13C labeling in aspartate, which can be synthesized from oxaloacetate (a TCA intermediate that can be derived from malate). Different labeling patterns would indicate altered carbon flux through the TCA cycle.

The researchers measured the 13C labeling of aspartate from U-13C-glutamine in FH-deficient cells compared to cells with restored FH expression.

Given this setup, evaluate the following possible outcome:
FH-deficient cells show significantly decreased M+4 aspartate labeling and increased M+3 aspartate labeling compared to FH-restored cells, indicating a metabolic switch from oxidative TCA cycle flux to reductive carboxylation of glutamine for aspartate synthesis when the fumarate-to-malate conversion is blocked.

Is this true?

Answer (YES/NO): NO